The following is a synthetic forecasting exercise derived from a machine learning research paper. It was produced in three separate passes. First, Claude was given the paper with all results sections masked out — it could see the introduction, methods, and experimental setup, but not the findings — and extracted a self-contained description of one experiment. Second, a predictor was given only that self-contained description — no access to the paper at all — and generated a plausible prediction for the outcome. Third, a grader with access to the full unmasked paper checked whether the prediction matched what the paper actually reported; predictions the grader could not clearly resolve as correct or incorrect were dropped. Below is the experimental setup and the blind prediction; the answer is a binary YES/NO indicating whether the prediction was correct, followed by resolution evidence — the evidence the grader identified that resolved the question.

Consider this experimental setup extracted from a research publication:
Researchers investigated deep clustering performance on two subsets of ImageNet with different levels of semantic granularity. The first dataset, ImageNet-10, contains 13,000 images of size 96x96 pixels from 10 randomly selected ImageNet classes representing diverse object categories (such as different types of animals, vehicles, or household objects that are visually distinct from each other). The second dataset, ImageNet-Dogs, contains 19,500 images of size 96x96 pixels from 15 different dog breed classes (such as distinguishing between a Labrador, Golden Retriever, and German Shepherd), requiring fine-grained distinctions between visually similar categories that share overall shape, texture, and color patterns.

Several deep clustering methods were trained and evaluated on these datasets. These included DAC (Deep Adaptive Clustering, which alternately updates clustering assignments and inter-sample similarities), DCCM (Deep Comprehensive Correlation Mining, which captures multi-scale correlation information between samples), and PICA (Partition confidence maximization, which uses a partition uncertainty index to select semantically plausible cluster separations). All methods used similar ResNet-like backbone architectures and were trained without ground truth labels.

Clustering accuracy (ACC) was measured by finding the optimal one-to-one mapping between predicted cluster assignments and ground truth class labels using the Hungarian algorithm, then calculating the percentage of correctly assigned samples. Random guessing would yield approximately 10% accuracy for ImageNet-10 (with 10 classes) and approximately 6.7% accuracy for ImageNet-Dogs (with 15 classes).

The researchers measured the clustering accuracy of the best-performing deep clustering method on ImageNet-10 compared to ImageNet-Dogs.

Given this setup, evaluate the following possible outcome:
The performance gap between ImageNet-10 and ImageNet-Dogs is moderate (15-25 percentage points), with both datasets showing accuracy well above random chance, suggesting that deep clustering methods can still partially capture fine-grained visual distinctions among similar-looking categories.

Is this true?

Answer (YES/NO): NO